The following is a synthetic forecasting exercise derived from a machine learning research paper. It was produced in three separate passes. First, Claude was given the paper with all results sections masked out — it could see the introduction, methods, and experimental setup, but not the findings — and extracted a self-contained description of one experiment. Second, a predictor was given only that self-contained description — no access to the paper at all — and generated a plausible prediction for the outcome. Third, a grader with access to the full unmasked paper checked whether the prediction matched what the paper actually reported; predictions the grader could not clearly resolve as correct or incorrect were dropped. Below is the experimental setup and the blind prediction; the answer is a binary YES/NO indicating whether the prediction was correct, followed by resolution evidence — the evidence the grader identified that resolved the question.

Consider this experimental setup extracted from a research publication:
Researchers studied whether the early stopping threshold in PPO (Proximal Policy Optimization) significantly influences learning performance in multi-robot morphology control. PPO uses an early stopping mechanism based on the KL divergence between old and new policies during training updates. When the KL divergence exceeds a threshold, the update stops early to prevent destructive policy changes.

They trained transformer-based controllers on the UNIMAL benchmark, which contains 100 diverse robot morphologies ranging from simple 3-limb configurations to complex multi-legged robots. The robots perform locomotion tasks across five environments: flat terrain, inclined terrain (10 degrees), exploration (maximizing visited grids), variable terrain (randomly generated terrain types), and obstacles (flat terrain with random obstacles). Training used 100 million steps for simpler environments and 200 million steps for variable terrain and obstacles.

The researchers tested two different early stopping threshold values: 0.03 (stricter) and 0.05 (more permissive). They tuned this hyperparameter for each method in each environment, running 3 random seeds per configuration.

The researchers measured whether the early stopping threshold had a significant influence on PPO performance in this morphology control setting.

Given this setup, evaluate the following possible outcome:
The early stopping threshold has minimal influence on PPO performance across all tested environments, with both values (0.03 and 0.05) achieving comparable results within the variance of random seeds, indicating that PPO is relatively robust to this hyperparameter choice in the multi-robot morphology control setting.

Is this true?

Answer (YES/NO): NO